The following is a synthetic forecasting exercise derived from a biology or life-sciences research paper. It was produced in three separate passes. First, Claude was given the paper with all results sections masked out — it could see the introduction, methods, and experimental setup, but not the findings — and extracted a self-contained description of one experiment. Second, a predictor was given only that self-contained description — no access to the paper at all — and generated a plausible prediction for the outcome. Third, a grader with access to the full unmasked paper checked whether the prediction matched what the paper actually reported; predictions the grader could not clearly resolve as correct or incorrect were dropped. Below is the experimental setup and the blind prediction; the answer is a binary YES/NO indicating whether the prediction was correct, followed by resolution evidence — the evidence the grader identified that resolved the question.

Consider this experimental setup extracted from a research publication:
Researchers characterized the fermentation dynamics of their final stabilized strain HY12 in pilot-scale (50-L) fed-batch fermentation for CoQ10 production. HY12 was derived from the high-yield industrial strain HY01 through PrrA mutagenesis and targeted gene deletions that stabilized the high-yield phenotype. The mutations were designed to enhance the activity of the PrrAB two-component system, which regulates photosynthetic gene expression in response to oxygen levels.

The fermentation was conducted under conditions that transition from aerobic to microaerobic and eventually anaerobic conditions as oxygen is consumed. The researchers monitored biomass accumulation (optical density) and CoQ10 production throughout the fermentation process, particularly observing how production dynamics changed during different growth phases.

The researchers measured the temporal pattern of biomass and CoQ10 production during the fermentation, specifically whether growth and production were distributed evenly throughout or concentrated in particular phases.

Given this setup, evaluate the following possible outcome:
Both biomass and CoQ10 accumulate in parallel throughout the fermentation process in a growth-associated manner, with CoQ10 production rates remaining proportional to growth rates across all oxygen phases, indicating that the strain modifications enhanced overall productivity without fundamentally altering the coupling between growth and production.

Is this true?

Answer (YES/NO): NO